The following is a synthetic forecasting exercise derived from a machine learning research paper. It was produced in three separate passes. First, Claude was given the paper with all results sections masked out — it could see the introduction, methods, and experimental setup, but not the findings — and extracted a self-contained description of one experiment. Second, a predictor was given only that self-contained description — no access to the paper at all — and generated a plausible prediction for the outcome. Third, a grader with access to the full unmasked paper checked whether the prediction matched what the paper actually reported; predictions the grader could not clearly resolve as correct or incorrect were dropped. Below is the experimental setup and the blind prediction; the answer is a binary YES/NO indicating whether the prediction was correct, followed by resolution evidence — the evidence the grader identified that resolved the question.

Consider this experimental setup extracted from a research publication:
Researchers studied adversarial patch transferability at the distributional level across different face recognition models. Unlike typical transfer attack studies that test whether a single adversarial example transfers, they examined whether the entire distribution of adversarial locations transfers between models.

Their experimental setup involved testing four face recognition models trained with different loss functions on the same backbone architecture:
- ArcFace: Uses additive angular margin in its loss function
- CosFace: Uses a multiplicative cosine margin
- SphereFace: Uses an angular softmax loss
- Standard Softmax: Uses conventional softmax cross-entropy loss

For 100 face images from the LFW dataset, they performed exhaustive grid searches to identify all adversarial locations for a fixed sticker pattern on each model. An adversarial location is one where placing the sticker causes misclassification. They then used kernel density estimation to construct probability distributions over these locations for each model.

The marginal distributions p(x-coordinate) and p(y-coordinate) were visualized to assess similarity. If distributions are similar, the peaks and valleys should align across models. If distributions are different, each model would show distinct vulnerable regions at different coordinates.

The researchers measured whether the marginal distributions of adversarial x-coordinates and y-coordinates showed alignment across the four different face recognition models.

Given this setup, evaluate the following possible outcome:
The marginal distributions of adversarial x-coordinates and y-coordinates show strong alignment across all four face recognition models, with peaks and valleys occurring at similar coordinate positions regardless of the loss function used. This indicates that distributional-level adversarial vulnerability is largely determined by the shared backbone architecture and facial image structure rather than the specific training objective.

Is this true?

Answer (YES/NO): YES